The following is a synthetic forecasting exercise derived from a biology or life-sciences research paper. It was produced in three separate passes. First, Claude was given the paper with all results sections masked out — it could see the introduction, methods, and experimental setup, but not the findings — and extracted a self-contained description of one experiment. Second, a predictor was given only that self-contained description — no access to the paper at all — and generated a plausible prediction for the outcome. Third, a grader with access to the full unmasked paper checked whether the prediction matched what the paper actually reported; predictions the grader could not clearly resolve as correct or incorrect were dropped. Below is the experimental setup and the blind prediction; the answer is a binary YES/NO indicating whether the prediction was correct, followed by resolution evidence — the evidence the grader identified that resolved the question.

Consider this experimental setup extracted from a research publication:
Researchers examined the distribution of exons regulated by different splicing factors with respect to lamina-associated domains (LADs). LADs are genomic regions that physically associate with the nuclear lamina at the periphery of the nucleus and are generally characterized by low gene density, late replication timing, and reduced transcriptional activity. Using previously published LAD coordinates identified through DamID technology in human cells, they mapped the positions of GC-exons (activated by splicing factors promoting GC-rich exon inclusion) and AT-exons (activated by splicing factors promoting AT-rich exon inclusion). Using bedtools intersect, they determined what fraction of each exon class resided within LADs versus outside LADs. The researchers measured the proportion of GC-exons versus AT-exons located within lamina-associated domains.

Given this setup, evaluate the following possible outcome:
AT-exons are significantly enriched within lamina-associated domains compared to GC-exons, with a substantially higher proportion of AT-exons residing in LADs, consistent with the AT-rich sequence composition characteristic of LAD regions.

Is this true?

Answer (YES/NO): YES